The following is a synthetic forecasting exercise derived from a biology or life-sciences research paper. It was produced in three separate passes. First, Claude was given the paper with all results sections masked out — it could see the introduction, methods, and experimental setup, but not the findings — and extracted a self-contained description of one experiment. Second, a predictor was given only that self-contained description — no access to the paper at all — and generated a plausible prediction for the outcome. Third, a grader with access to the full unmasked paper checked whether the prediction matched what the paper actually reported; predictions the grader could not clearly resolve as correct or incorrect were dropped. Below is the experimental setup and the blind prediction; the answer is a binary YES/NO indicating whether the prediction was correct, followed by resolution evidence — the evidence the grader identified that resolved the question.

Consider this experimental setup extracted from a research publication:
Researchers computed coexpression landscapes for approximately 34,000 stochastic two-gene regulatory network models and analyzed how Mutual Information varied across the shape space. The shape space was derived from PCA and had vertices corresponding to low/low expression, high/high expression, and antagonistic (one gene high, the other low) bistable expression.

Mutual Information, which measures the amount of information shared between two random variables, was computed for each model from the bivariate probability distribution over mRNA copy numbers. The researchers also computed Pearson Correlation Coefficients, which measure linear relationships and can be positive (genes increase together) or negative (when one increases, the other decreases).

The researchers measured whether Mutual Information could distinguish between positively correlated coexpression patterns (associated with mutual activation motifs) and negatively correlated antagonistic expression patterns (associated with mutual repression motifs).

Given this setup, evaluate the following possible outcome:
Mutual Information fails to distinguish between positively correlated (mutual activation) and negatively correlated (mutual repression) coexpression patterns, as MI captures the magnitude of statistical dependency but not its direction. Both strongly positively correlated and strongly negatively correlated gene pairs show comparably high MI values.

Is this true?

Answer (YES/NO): YES